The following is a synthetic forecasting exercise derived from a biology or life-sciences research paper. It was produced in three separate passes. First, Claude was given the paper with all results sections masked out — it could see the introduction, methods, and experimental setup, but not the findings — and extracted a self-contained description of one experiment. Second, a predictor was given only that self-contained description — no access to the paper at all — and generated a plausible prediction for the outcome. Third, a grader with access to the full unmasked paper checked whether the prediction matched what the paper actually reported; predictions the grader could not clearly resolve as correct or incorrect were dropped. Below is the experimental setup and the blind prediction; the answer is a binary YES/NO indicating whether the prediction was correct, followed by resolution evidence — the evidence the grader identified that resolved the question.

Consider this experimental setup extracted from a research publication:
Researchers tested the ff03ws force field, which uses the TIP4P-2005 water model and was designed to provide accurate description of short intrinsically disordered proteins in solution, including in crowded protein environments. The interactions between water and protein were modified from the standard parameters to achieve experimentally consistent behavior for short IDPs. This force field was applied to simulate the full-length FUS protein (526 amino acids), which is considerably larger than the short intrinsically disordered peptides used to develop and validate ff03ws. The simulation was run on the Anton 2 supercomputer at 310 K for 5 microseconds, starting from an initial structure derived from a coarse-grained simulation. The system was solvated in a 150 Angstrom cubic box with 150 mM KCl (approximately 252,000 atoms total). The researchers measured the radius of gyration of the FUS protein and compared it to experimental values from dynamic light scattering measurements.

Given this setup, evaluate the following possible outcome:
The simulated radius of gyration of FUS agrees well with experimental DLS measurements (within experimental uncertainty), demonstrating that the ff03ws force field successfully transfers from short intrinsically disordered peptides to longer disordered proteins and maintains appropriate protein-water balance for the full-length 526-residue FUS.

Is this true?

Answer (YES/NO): NO